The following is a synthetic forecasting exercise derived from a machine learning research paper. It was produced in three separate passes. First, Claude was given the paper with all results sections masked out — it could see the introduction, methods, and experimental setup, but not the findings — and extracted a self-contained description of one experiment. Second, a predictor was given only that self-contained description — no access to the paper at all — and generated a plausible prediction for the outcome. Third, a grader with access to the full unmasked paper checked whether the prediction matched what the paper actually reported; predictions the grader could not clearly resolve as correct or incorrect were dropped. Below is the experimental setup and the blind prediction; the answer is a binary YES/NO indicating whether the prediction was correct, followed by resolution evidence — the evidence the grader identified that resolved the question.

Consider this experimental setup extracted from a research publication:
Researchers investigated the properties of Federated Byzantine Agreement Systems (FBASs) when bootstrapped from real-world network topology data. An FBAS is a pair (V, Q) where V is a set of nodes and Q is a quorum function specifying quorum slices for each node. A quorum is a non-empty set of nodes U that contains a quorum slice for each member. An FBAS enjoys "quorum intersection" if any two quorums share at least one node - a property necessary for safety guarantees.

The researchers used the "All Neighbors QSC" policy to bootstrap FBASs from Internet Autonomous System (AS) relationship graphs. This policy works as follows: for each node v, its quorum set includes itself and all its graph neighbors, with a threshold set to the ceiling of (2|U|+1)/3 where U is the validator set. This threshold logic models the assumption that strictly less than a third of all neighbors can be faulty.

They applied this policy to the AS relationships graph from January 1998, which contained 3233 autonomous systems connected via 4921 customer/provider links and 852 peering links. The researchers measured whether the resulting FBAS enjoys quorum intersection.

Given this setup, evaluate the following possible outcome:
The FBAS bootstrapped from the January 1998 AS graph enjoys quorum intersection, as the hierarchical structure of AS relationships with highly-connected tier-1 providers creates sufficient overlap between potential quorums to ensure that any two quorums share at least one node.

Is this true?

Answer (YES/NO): NO